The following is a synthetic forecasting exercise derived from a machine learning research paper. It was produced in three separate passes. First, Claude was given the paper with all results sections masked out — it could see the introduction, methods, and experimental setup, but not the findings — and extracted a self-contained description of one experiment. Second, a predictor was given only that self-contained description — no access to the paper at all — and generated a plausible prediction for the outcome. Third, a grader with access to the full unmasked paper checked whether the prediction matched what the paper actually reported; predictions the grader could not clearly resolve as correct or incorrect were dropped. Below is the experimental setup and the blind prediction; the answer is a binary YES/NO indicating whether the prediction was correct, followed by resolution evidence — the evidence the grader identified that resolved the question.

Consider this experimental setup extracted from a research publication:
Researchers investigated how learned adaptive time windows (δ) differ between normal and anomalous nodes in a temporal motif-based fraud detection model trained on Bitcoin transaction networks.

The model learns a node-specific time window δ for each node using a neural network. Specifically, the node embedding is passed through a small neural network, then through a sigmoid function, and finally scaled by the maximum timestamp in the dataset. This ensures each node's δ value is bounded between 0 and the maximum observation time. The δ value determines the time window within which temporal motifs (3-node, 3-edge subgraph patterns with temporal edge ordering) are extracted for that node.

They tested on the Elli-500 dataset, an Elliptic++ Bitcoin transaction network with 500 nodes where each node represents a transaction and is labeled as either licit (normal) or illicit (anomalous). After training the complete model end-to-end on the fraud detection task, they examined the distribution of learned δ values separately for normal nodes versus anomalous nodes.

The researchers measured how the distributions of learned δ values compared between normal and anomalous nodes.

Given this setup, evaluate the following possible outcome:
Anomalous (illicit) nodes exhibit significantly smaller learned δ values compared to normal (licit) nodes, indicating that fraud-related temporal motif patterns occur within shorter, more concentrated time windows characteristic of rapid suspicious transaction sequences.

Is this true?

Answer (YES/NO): NO